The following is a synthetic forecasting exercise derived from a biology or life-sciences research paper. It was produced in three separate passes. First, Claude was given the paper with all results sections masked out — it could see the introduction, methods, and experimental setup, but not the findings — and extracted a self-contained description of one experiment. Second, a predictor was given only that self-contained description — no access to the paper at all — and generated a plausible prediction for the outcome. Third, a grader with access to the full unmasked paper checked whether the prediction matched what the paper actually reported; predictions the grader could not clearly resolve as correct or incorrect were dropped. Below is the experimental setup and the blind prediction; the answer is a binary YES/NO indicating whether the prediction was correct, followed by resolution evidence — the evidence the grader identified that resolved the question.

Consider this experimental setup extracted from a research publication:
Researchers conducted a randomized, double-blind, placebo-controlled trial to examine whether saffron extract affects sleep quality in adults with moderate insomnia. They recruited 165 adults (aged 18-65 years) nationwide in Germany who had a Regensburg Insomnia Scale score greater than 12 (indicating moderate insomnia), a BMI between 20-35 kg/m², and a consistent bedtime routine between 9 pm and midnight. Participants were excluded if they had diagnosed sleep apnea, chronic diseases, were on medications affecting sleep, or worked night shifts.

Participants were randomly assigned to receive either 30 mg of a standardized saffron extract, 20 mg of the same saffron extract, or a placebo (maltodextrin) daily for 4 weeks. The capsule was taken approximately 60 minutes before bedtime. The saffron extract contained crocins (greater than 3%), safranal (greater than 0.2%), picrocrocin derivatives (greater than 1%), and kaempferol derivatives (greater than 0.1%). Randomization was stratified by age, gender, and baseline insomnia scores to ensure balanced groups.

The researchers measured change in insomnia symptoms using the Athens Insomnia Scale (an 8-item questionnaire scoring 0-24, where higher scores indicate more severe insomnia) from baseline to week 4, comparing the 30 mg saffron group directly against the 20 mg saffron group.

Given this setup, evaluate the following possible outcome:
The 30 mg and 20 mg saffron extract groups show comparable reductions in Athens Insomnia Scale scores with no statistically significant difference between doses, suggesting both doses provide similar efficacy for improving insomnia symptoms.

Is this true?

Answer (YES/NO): YES